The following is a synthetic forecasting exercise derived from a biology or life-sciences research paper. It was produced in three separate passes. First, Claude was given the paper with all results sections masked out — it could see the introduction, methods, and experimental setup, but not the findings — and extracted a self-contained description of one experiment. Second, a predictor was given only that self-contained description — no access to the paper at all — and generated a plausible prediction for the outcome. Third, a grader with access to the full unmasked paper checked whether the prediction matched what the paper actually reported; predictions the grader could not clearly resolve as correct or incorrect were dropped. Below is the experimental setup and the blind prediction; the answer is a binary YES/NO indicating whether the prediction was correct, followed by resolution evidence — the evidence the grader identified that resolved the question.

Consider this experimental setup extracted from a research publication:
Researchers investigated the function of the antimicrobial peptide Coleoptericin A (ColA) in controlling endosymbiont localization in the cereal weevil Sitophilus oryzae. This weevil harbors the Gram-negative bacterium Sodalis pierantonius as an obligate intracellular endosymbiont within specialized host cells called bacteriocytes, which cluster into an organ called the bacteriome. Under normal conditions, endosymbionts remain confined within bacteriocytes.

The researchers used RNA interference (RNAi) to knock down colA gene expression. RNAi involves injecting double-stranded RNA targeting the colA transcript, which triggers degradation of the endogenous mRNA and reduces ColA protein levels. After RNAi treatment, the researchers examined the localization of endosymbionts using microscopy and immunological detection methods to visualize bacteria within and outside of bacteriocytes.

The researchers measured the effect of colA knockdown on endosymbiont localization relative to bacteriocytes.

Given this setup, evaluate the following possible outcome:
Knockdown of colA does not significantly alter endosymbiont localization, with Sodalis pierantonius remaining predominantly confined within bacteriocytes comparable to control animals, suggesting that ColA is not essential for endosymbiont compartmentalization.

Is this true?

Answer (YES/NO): NO